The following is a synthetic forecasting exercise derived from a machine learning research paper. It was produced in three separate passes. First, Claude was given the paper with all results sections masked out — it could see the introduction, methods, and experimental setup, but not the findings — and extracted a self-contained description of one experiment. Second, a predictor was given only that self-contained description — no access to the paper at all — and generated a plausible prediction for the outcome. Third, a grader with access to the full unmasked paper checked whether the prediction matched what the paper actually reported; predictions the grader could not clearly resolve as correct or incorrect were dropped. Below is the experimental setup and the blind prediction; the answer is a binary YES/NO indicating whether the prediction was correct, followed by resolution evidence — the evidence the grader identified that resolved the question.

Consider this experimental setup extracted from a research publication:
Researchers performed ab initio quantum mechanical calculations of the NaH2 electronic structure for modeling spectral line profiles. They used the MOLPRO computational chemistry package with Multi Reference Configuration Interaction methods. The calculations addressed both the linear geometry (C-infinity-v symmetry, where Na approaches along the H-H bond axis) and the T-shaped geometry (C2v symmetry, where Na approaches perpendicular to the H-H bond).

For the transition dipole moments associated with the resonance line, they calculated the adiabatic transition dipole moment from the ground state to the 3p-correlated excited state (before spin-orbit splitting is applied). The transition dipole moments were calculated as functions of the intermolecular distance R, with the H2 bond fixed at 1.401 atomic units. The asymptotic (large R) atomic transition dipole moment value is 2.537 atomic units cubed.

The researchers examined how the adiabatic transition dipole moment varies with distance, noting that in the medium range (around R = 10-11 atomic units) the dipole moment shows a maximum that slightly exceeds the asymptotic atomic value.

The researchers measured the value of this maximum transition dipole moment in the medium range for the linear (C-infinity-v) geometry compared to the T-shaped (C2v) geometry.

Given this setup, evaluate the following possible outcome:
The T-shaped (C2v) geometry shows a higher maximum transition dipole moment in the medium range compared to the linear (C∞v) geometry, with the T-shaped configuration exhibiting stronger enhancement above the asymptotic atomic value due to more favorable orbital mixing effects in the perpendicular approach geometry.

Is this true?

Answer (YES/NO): NO